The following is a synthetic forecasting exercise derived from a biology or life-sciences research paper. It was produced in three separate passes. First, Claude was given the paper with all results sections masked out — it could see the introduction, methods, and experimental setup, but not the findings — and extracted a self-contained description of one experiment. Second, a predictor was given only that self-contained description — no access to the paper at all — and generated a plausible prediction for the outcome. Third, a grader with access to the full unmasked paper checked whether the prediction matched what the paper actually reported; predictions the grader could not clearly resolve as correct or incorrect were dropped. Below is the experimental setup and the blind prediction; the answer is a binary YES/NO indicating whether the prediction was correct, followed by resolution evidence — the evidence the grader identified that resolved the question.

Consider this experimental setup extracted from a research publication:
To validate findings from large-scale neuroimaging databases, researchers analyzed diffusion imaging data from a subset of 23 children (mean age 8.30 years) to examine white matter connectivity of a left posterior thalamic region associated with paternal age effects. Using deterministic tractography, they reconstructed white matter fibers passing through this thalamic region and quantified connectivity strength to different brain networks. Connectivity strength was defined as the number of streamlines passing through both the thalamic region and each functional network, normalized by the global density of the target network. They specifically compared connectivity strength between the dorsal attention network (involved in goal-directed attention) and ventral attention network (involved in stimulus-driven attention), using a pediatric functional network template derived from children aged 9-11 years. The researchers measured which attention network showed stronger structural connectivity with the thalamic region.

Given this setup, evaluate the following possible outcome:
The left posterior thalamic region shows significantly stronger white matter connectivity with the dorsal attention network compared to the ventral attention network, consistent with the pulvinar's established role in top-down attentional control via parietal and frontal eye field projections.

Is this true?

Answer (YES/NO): YES